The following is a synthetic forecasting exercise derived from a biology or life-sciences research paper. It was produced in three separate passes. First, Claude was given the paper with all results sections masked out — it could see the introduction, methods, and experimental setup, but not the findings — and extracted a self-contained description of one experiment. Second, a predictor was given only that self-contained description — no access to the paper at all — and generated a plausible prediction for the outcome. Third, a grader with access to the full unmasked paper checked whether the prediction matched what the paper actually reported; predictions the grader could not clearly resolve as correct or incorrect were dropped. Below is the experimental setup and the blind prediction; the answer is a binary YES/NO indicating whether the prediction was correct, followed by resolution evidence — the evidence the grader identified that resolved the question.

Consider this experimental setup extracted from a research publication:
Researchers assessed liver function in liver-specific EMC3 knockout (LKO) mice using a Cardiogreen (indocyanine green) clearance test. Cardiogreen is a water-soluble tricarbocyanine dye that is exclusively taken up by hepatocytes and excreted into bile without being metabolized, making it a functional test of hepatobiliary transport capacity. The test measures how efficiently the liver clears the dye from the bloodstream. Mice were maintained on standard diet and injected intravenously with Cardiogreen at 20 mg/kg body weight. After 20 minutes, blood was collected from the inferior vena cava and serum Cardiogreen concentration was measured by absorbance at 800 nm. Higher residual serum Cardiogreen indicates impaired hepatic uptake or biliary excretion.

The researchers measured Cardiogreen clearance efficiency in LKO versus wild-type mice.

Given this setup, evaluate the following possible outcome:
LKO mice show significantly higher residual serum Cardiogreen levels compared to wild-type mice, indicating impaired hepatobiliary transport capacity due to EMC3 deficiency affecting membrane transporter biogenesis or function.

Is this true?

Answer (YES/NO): YES